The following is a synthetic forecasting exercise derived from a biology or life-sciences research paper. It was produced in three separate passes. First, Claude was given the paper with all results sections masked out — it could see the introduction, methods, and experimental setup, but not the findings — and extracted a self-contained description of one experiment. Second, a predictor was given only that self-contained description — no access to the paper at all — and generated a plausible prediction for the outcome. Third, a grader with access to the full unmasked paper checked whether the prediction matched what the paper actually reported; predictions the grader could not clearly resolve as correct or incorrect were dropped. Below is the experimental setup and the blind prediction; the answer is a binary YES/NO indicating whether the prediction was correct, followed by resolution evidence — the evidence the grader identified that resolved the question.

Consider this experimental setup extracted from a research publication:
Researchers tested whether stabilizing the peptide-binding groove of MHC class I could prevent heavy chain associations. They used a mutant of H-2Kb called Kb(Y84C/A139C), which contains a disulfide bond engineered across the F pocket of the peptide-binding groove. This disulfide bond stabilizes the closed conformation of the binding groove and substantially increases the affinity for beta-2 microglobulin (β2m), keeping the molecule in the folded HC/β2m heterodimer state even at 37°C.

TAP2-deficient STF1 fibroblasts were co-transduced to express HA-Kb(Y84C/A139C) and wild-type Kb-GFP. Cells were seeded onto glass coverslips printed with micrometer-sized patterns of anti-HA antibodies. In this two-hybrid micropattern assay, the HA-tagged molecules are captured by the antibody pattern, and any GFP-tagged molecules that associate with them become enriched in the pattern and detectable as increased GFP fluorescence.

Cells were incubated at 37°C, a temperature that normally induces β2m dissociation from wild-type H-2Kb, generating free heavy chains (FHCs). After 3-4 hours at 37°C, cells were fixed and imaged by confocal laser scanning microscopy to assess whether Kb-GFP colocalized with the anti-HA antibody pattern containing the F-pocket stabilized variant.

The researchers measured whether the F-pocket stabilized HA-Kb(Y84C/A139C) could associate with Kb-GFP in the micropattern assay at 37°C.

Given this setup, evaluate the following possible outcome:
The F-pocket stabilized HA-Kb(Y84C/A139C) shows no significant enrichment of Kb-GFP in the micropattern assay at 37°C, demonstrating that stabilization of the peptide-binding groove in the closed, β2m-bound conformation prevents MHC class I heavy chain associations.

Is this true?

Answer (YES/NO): YES